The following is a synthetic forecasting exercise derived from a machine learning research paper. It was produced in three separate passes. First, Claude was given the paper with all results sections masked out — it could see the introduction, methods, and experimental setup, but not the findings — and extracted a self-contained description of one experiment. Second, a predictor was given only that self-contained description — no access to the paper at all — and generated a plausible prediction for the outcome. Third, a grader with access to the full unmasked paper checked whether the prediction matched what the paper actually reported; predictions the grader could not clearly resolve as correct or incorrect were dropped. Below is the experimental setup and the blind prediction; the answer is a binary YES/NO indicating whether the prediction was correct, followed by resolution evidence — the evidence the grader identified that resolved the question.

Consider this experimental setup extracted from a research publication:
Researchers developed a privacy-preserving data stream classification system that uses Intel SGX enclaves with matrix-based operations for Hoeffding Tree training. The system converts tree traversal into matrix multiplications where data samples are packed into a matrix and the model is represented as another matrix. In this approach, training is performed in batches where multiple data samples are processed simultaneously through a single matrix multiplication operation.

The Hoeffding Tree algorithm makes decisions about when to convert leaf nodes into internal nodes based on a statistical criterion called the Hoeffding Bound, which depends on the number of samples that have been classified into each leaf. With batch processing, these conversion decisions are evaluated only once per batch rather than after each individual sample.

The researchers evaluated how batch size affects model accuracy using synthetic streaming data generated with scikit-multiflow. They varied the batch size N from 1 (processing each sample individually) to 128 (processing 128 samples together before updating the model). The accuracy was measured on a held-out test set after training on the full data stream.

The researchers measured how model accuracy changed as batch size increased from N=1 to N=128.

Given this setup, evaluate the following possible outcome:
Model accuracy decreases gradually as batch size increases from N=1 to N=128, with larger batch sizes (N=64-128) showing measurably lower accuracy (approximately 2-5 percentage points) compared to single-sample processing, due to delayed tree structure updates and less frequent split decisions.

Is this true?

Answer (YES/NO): NO